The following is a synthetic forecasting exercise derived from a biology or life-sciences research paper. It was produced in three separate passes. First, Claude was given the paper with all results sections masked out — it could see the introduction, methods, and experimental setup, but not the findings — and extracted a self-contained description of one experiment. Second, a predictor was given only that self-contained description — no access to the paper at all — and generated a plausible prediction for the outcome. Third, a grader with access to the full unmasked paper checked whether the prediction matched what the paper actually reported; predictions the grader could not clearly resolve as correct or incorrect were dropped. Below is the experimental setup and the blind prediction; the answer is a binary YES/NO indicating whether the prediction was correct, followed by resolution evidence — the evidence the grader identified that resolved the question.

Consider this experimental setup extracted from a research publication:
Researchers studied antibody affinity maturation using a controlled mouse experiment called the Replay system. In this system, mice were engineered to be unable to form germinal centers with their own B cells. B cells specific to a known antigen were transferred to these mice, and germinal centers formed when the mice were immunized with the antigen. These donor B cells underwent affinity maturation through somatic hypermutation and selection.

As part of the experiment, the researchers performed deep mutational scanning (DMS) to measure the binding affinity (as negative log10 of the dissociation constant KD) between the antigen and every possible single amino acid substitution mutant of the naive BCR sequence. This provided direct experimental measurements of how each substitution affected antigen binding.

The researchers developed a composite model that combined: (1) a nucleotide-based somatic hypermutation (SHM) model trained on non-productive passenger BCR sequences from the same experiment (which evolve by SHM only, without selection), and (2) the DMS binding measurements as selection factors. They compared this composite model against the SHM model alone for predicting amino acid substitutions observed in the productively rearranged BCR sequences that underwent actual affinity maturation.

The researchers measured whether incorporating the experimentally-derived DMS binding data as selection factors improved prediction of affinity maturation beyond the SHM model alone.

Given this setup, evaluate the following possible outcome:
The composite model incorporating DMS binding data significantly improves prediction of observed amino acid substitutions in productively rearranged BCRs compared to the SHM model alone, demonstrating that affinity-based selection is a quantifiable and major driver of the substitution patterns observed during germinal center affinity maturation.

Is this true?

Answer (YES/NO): NO